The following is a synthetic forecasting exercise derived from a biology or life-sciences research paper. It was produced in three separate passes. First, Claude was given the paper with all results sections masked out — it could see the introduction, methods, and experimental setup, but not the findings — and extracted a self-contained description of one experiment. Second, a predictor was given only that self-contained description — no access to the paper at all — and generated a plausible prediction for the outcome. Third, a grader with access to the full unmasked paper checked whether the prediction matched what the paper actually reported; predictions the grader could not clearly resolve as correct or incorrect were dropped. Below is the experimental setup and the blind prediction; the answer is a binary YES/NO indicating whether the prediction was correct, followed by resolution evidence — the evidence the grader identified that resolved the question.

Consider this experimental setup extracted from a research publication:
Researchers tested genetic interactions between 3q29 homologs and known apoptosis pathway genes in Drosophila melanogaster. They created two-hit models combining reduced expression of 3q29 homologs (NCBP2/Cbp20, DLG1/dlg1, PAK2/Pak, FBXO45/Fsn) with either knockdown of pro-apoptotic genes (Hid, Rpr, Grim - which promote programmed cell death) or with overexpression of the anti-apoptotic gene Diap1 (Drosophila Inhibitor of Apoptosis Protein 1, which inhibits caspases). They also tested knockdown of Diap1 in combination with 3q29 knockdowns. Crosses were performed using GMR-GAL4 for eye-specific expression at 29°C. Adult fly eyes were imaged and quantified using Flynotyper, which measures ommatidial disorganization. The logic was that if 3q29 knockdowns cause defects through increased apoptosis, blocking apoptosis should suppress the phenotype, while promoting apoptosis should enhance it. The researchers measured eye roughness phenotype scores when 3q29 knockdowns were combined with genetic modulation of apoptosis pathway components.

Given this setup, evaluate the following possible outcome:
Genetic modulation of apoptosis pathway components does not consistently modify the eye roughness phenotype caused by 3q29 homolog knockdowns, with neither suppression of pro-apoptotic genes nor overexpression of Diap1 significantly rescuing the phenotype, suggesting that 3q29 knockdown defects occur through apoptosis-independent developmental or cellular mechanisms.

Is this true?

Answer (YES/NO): NO